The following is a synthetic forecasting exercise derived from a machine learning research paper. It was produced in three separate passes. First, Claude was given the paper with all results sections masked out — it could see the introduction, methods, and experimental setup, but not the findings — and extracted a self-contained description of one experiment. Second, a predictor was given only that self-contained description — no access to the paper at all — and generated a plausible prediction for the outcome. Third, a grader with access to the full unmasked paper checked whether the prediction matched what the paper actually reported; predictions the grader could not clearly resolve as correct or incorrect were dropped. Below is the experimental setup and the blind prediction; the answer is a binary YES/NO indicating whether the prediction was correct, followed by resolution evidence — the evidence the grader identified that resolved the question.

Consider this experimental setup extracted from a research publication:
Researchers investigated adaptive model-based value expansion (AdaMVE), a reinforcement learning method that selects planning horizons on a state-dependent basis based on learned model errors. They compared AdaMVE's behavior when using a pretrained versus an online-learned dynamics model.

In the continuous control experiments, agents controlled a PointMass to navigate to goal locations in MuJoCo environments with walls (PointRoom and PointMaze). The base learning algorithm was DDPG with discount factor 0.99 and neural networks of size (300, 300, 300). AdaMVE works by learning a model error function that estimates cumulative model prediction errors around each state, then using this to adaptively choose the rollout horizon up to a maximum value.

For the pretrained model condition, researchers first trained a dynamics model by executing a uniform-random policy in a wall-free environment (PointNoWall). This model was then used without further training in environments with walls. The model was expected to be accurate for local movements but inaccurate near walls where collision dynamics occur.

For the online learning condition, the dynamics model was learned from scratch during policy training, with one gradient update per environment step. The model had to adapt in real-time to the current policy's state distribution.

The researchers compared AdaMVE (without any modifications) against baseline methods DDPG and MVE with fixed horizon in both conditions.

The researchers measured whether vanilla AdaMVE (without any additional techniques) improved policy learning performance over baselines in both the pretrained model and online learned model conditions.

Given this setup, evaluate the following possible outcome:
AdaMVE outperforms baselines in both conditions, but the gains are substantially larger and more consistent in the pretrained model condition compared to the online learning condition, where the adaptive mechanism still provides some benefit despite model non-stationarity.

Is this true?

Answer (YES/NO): NO